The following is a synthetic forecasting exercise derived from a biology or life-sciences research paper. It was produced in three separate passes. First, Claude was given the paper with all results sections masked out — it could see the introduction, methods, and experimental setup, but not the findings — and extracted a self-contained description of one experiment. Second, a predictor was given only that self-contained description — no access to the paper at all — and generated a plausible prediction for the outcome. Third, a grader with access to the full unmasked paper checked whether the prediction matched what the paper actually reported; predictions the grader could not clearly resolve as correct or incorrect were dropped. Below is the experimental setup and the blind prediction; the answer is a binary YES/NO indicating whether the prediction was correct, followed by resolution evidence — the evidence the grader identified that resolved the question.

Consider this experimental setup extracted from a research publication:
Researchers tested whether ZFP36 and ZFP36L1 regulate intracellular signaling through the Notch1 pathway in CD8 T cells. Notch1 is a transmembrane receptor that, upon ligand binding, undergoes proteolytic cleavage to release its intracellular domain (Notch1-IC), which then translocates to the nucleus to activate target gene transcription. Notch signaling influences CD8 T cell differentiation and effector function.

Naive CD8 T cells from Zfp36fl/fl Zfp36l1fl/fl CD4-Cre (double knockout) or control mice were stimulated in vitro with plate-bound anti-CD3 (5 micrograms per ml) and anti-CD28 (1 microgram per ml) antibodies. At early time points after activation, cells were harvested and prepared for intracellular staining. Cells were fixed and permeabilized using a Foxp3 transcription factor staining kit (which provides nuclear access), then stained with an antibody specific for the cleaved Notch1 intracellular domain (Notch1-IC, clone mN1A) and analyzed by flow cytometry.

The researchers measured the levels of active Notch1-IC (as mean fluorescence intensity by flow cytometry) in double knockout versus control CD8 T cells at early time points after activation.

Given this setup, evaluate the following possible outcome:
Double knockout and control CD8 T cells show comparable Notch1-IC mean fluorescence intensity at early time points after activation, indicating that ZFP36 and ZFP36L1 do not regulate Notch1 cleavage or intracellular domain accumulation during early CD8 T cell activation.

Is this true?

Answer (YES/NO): NO